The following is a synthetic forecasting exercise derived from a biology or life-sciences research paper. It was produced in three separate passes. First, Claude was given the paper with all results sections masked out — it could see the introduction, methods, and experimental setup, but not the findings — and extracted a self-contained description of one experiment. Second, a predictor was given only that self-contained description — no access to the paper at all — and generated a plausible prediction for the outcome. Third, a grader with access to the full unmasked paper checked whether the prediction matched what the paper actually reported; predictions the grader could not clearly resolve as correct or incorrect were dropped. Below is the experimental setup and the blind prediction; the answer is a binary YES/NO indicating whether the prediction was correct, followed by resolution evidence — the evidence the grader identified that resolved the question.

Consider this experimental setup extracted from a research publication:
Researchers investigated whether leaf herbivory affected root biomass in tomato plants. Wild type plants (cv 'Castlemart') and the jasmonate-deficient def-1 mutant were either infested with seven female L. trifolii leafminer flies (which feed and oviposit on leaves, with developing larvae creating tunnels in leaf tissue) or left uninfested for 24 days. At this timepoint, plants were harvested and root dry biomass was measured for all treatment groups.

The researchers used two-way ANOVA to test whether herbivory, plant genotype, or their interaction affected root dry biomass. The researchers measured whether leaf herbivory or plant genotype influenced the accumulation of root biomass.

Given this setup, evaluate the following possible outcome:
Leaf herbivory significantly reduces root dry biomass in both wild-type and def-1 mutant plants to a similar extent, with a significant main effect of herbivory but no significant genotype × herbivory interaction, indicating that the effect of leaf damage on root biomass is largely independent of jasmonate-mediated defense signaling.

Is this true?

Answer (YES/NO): NO